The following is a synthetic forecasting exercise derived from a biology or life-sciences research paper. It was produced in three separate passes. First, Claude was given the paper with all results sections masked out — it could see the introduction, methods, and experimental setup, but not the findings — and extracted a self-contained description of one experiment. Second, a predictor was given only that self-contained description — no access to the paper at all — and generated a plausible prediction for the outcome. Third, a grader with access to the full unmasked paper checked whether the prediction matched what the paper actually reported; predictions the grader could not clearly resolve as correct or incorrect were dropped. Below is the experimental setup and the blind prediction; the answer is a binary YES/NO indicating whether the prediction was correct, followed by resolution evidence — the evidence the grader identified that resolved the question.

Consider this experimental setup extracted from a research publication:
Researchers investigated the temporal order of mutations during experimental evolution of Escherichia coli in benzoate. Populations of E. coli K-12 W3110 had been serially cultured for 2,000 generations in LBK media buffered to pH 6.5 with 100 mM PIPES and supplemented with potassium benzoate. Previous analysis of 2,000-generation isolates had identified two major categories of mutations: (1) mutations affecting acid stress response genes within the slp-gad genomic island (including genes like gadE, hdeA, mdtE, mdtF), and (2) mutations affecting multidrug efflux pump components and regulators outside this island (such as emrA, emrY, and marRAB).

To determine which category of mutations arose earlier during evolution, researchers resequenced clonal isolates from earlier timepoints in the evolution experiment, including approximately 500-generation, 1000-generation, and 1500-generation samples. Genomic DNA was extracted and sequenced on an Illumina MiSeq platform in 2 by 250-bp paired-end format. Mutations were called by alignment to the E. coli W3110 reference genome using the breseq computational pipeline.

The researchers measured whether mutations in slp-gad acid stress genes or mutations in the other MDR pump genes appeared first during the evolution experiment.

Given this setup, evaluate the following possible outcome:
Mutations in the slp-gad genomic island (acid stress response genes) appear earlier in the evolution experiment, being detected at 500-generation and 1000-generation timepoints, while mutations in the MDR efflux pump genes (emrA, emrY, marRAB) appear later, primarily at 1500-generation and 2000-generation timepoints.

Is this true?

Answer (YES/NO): YES